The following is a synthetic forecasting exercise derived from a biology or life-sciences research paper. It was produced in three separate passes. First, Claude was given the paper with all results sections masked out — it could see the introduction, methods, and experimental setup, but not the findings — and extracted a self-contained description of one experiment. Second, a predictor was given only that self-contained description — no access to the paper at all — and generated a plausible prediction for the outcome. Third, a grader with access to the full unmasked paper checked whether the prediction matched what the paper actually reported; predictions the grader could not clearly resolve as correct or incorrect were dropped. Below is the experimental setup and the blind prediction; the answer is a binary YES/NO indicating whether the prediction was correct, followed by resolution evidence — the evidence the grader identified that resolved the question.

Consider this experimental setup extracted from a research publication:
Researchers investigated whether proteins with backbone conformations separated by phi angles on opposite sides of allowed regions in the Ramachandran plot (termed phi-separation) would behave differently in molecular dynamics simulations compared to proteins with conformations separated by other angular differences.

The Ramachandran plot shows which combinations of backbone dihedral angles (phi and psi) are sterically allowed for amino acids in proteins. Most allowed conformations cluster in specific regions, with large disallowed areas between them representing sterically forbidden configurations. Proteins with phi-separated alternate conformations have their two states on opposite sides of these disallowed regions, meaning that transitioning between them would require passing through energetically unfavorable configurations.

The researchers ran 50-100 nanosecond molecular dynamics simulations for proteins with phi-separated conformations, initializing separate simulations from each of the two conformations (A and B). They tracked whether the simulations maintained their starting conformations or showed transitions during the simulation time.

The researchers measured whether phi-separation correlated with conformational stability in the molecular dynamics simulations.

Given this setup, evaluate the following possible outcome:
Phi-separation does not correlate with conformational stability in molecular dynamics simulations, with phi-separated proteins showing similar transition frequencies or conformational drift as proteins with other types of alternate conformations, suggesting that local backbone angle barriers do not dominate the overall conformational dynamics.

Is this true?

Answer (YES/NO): NO